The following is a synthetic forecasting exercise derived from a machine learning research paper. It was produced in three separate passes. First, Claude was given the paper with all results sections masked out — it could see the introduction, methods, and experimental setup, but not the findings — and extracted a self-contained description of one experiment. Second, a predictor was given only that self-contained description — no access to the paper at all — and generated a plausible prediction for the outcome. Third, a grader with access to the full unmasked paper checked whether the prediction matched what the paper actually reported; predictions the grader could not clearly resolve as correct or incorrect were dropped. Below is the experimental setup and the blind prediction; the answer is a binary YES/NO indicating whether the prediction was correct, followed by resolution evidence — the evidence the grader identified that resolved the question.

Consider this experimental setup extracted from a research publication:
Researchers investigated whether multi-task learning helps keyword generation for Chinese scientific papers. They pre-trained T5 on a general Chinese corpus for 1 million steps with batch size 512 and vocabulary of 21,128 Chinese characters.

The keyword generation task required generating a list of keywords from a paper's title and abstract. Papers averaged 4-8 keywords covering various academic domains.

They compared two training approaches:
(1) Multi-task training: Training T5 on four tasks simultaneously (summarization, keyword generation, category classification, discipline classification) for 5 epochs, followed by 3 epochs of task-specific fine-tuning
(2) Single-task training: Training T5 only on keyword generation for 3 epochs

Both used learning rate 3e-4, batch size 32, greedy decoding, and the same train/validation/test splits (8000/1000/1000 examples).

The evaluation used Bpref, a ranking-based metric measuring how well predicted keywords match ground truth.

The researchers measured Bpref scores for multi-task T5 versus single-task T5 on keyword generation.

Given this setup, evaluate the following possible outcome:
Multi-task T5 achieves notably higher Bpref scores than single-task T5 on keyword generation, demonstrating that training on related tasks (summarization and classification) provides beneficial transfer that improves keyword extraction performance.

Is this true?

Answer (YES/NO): NO